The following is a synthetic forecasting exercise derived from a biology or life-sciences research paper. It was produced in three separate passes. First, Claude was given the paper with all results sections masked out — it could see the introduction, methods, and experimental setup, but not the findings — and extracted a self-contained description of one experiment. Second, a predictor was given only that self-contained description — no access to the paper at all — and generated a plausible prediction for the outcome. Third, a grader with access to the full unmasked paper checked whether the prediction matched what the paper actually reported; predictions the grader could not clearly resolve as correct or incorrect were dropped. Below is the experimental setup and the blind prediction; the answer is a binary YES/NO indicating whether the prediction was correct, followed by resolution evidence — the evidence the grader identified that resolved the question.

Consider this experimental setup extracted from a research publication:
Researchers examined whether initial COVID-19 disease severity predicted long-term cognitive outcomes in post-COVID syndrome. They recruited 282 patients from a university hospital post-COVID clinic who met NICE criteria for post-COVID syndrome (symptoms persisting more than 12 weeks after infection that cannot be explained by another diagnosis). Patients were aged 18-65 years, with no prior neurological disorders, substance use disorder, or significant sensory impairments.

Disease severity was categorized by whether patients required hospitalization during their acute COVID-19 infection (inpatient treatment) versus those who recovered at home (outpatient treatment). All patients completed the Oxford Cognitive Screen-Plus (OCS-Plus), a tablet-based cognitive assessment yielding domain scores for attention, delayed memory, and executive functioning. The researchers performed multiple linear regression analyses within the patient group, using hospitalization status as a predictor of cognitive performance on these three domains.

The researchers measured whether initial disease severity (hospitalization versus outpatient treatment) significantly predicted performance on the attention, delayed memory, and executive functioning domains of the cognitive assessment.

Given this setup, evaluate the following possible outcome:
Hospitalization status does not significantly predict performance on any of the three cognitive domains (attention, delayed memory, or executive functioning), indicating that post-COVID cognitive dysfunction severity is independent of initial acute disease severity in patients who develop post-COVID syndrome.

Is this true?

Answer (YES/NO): NO